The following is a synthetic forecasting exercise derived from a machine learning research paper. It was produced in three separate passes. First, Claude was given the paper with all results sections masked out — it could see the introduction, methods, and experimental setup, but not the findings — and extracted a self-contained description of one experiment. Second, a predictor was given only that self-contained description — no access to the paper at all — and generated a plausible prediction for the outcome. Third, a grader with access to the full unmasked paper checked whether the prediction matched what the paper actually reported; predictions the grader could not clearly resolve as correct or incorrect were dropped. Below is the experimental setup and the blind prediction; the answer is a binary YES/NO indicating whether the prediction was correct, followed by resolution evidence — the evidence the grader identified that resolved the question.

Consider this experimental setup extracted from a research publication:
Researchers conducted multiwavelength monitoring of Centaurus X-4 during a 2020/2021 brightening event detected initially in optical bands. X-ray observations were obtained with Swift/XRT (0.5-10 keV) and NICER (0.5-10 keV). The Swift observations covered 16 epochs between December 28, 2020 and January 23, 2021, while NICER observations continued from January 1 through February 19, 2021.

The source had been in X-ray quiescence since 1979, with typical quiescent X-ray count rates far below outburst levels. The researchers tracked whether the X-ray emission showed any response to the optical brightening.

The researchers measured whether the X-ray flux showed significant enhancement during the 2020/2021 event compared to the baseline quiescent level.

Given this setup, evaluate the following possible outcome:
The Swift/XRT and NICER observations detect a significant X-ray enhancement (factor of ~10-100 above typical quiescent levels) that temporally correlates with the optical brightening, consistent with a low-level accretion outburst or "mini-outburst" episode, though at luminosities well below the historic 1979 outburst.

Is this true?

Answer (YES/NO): NO